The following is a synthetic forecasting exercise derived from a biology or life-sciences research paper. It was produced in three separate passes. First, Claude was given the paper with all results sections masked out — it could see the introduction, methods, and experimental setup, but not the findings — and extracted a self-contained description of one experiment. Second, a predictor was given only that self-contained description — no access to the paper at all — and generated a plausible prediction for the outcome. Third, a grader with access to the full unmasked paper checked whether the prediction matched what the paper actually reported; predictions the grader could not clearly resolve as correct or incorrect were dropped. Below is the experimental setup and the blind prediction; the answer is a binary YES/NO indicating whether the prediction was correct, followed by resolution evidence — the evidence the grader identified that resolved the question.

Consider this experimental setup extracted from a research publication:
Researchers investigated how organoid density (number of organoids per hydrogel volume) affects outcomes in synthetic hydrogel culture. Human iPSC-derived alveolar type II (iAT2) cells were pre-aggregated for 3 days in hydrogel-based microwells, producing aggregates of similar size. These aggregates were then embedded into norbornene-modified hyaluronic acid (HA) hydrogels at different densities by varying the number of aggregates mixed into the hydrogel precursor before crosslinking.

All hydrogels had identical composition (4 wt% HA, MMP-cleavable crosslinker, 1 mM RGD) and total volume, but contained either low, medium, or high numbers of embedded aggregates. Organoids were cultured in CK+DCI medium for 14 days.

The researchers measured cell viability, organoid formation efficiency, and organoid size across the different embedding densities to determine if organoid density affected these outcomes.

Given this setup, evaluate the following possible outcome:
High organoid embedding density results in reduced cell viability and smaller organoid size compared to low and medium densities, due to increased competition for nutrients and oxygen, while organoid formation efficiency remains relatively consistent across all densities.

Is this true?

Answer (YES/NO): NO